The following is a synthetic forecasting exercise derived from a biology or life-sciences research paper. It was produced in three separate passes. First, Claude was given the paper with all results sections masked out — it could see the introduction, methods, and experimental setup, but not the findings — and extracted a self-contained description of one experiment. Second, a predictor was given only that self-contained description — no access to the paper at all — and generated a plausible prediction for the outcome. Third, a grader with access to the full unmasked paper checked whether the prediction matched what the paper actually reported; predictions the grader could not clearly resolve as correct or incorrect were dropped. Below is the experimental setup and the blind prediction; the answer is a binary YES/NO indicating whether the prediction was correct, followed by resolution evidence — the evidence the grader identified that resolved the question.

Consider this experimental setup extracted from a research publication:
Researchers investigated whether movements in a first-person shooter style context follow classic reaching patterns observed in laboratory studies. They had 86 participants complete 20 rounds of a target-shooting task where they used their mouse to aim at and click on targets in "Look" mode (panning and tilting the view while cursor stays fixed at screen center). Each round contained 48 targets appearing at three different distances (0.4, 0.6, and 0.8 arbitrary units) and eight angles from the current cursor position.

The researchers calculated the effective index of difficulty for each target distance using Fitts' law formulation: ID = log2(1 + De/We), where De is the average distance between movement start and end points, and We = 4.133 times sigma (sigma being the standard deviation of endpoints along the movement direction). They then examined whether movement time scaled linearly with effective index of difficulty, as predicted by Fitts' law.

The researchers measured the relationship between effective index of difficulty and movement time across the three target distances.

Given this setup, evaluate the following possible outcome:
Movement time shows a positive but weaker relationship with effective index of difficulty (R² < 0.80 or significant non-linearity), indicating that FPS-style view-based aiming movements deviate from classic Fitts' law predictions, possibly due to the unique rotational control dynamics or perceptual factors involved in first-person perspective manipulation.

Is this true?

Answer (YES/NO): NO